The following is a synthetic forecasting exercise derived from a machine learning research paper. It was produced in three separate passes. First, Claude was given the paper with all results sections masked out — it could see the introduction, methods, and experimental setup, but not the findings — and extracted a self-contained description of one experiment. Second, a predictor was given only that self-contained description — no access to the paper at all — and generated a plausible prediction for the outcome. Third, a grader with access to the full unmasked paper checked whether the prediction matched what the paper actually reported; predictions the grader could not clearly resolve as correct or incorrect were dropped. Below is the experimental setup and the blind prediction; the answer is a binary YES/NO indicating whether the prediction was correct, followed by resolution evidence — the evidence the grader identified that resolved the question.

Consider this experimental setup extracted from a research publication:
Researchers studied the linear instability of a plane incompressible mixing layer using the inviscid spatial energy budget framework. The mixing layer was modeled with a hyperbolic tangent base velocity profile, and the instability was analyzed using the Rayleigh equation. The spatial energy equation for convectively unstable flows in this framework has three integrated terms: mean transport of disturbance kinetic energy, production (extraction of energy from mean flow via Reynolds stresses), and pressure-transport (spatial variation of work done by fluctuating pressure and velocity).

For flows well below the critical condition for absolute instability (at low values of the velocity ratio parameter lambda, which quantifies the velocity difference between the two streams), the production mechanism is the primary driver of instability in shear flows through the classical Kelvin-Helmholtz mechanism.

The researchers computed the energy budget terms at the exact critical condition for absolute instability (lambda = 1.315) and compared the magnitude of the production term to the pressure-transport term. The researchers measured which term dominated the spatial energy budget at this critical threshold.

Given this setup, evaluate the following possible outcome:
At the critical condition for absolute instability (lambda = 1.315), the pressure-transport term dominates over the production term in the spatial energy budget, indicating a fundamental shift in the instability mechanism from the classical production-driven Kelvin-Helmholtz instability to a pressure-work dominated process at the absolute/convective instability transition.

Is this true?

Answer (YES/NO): YES